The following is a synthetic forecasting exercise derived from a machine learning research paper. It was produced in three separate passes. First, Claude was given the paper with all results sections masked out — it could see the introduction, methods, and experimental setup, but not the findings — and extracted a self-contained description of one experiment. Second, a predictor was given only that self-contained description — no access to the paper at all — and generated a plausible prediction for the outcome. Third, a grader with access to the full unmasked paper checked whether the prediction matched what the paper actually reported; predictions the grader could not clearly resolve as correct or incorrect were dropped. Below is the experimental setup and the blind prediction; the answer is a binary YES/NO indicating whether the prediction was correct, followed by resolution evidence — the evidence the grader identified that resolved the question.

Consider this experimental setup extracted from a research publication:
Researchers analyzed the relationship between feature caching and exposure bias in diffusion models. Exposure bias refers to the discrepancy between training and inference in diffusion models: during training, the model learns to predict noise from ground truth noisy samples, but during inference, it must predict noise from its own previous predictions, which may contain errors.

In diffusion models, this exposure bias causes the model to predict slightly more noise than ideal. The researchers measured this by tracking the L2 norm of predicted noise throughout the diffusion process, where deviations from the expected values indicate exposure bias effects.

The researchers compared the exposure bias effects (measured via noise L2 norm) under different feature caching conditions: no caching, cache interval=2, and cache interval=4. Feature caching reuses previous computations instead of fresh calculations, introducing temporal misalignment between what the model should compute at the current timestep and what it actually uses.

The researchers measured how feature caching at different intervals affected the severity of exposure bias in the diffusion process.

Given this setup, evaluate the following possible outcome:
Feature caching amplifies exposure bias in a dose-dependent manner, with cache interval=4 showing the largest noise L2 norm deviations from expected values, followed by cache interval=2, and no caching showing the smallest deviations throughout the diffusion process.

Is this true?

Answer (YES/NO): YES